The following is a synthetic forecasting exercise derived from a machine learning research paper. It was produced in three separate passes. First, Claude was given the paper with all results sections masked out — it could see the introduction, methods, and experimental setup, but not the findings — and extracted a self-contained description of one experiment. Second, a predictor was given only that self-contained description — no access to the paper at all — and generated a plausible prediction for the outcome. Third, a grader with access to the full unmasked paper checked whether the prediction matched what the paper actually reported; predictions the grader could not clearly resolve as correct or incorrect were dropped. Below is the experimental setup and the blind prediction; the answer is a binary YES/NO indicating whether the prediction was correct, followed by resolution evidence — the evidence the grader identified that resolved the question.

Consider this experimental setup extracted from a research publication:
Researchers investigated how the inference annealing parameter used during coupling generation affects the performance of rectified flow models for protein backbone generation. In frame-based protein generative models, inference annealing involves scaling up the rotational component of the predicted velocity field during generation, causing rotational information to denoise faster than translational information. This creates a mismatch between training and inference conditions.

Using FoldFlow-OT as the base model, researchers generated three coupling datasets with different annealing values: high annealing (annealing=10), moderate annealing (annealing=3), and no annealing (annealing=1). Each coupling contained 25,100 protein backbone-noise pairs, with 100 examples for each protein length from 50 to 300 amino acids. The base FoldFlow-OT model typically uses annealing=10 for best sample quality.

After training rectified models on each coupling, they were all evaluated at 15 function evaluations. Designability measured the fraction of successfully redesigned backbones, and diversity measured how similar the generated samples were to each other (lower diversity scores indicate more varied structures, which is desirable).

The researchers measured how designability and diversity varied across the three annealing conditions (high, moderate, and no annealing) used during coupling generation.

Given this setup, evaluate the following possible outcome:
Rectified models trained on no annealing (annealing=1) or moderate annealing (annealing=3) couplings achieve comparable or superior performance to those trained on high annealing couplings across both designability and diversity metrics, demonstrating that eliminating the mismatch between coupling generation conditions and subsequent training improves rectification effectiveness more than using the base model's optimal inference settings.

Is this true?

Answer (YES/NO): NO